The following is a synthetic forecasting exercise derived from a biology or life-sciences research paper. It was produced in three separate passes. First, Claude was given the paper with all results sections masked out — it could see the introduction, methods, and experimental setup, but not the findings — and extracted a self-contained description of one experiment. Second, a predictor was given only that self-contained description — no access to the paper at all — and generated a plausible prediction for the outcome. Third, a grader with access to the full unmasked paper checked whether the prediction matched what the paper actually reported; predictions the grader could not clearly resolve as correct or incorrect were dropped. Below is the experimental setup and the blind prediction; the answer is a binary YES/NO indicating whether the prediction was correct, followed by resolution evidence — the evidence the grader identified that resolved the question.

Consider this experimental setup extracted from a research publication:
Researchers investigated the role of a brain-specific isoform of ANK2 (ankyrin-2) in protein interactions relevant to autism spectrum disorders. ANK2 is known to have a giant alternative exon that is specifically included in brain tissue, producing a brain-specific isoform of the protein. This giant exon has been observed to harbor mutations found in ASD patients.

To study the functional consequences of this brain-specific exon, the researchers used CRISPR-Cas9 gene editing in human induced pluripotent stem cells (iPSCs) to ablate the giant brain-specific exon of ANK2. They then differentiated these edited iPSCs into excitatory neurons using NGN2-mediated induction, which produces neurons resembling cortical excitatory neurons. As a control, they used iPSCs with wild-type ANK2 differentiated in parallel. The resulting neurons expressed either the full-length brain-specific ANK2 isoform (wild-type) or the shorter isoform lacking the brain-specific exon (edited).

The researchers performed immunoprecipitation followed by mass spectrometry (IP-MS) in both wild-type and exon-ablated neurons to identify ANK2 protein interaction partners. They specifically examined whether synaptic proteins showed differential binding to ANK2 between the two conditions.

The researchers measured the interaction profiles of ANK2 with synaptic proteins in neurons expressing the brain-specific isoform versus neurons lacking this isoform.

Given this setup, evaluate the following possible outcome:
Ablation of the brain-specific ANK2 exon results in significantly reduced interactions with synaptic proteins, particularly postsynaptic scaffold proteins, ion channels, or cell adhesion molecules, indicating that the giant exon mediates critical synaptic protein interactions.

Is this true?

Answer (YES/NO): YES